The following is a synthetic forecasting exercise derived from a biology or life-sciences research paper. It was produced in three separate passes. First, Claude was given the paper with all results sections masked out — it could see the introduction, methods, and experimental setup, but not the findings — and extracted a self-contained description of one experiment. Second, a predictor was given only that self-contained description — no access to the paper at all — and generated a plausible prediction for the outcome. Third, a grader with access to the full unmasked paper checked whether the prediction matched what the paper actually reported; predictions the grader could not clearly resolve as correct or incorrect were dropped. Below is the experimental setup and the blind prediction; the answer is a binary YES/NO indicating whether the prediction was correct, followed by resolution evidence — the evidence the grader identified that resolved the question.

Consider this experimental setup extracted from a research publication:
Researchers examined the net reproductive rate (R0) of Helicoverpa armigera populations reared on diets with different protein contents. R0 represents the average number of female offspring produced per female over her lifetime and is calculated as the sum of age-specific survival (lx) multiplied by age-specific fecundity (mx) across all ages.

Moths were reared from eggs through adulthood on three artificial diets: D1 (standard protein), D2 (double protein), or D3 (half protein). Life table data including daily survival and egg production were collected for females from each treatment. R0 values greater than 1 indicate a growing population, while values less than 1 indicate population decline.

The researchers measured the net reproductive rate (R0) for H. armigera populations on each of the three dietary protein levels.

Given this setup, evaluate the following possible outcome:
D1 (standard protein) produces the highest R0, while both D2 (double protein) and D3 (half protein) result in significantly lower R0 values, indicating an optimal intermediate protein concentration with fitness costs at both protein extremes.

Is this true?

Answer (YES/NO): NO